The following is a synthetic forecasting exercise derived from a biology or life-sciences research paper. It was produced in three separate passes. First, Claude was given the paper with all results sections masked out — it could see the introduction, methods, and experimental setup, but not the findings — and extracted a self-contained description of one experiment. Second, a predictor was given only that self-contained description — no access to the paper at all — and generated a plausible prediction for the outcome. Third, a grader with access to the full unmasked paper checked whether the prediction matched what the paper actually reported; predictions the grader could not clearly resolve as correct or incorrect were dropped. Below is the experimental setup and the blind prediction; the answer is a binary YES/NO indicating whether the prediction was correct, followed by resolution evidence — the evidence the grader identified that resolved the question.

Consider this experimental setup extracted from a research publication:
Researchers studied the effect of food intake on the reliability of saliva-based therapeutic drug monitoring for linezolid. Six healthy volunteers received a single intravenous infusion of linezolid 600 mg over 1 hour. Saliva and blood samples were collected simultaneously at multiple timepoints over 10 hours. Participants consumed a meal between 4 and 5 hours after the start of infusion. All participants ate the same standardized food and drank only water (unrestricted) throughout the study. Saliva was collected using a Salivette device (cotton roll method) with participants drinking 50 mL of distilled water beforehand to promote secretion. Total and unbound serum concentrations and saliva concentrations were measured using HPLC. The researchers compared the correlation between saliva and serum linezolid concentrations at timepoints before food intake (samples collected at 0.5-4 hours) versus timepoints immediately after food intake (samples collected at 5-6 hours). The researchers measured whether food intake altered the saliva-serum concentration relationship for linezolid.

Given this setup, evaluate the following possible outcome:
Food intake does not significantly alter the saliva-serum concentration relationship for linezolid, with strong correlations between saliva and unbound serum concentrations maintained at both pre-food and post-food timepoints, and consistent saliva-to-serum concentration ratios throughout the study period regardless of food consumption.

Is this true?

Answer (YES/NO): YES